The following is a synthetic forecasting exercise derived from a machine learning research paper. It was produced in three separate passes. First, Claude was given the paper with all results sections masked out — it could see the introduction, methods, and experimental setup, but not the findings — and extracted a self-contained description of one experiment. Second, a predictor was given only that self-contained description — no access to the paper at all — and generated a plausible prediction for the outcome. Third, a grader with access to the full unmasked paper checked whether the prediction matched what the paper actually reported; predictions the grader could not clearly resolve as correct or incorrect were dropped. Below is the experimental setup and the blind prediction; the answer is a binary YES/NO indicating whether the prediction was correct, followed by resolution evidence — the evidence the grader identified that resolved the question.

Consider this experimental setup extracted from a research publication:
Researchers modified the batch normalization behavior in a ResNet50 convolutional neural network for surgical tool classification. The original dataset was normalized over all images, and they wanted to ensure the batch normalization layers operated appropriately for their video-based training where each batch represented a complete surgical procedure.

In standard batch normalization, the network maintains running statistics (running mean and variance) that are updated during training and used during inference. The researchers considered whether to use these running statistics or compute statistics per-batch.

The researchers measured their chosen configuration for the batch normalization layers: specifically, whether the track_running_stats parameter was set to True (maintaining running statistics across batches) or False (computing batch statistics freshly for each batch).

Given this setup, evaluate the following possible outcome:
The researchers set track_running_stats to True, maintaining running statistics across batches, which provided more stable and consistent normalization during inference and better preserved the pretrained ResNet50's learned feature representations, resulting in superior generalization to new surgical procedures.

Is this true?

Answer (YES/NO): NO